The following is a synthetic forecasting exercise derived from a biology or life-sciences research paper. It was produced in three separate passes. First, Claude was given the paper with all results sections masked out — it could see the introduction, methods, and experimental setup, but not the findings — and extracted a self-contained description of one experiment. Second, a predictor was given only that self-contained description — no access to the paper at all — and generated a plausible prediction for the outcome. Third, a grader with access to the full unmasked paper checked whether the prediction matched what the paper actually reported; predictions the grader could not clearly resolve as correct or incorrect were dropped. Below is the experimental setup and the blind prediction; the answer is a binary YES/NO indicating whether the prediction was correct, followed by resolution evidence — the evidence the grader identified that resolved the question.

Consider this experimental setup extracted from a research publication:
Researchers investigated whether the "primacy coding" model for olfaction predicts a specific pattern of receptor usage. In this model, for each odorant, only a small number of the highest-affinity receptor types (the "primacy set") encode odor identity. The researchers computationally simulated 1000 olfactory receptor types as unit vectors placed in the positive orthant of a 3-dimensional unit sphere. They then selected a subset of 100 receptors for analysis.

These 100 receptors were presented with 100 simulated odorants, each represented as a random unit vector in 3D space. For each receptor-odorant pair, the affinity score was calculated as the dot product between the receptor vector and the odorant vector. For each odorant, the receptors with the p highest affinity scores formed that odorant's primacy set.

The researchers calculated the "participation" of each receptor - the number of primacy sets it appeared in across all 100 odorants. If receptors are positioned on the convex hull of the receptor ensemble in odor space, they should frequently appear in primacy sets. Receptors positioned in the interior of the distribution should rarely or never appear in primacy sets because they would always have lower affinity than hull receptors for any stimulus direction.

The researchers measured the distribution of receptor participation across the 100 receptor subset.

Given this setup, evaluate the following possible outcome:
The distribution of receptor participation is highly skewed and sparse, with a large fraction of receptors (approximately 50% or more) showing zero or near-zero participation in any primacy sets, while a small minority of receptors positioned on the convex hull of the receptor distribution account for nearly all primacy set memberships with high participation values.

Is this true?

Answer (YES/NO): NO